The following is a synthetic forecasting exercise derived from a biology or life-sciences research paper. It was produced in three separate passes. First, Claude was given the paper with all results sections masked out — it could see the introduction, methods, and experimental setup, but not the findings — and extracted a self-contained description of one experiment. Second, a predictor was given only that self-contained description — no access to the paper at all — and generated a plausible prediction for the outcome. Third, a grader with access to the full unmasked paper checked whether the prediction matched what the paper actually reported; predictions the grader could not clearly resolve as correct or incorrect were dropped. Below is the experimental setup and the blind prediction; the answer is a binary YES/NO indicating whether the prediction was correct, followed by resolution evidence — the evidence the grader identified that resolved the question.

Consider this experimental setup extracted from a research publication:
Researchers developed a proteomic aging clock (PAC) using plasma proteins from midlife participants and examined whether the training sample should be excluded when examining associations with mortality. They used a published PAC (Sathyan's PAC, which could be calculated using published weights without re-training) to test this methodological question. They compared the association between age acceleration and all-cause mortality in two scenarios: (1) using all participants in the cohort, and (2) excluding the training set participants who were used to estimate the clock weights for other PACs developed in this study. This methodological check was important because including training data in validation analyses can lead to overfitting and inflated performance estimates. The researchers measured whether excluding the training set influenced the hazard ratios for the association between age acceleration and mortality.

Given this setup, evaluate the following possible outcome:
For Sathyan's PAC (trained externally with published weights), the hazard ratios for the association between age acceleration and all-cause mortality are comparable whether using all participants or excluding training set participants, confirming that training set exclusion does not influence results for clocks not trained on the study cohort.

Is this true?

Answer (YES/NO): YES